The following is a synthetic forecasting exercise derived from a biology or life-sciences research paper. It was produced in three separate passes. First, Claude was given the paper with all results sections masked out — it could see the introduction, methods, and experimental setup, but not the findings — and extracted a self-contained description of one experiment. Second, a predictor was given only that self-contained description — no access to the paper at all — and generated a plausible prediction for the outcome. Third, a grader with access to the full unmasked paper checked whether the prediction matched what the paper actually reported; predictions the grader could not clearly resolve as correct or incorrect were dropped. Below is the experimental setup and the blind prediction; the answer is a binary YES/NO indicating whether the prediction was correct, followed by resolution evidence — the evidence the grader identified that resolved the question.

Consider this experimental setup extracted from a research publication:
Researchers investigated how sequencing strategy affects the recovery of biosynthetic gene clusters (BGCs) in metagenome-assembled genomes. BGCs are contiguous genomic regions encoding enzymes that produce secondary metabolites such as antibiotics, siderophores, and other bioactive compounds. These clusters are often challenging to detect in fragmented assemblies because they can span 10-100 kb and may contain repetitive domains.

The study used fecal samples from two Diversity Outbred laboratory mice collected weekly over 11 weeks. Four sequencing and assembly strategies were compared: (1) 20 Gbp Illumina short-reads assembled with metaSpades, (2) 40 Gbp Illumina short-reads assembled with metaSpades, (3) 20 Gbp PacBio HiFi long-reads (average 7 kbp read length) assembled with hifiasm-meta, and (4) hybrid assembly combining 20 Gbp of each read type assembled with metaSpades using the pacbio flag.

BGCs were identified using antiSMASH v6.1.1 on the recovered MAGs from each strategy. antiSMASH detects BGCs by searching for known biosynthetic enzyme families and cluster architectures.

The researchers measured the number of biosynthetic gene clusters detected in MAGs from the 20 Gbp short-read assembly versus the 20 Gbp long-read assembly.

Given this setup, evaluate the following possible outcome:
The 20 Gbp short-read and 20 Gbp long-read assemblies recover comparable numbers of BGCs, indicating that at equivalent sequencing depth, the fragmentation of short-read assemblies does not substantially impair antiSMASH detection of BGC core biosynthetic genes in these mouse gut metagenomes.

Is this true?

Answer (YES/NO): NO